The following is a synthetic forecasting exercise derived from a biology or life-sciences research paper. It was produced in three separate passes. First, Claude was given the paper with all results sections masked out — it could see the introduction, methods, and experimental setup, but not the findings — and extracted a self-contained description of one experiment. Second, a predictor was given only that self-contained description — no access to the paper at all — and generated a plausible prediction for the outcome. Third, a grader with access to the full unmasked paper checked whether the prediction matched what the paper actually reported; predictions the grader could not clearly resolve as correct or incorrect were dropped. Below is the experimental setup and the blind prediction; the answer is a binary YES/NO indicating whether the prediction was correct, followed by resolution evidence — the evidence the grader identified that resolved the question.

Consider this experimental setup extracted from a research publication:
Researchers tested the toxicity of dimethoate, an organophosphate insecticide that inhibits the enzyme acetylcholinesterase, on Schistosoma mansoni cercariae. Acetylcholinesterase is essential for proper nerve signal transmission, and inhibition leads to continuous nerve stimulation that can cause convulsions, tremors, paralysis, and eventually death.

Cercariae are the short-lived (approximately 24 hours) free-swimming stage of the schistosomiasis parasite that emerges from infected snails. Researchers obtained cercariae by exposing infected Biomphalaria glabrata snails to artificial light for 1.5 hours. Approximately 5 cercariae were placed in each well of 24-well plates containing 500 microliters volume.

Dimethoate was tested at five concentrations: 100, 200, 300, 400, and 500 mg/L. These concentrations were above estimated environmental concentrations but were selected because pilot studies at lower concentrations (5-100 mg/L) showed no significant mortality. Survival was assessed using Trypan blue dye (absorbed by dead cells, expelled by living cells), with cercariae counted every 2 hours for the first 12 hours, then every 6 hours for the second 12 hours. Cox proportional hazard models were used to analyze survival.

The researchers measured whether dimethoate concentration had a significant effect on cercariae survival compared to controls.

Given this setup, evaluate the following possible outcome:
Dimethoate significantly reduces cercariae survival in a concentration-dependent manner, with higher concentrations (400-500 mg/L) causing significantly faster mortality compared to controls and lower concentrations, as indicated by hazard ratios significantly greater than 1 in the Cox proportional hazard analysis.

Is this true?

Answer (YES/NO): NO